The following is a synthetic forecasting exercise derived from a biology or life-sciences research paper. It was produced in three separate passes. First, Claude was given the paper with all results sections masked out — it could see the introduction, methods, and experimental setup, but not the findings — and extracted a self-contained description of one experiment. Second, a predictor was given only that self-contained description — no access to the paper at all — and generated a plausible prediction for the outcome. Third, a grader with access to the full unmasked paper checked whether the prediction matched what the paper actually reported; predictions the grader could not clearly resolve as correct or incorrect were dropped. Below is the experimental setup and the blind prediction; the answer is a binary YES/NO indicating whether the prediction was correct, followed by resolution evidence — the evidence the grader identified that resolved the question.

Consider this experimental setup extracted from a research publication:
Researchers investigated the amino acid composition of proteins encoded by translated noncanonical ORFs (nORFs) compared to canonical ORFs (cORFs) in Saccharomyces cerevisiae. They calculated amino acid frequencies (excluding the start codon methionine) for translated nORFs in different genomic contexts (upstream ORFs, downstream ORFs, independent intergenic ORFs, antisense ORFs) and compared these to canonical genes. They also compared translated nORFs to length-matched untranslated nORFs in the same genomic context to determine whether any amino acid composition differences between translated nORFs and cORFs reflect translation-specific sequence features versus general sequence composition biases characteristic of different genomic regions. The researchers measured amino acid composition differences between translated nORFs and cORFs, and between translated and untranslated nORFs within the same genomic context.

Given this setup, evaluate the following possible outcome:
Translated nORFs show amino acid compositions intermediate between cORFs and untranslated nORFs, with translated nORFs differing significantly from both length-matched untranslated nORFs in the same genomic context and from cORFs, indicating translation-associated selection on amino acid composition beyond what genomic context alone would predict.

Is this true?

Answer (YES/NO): NO